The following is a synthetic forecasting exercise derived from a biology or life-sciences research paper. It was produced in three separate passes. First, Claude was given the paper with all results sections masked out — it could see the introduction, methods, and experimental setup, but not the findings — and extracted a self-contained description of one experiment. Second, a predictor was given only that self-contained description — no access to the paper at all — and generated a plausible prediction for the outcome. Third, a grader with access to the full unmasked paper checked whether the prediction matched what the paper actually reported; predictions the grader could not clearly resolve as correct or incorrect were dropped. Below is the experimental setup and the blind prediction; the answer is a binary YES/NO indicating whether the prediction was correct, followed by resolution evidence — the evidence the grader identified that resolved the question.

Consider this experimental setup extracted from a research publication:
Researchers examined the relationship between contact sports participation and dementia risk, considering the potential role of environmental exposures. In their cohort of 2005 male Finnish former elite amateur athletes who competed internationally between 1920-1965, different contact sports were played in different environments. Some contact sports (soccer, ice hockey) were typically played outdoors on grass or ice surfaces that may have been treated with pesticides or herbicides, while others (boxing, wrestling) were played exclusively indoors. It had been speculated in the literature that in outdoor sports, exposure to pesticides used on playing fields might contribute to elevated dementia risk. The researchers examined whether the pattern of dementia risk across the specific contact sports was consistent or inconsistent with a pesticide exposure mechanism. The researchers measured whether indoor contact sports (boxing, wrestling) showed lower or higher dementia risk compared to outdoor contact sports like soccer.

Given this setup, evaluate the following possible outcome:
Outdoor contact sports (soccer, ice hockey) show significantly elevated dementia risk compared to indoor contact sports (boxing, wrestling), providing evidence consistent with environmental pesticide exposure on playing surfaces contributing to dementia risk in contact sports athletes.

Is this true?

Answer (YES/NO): NO